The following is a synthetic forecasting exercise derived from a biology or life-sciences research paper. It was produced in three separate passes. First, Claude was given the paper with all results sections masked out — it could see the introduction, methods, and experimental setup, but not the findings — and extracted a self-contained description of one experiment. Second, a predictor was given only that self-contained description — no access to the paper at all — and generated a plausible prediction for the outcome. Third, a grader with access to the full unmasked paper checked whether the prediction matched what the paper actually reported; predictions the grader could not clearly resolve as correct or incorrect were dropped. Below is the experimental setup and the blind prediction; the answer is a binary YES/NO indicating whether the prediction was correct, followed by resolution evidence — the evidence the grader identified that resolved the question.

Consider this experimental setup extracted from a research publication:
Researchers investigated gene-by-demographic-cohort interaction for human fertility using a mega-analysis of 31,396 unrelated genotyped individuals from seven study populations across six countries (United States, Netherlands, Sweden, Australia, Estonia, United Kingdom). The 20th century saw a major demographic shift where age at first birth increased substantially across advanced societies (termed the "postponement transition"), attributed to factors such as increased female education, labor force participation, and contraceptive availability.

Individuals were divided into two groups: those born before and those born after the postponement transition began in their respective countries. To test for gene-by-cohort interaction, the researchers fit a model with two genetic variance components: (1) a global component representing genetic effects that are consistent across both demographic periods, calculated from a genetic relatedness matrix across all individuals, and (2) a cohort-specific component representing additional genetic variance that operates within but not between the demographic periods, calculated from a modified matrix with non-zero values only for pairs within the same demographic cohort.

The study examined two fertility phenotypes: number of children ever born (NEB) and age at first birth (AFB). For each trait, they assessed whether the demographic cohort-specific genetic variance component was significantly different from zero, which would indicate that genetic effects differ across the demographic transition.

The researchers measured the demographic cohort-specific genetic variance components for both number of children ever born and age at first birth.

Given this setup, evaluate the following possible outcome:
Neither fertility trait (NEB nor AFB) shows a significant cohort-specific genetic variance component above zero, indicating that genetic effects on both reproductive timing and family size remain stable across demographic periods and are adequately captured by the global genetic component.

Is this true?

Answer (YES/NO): NO